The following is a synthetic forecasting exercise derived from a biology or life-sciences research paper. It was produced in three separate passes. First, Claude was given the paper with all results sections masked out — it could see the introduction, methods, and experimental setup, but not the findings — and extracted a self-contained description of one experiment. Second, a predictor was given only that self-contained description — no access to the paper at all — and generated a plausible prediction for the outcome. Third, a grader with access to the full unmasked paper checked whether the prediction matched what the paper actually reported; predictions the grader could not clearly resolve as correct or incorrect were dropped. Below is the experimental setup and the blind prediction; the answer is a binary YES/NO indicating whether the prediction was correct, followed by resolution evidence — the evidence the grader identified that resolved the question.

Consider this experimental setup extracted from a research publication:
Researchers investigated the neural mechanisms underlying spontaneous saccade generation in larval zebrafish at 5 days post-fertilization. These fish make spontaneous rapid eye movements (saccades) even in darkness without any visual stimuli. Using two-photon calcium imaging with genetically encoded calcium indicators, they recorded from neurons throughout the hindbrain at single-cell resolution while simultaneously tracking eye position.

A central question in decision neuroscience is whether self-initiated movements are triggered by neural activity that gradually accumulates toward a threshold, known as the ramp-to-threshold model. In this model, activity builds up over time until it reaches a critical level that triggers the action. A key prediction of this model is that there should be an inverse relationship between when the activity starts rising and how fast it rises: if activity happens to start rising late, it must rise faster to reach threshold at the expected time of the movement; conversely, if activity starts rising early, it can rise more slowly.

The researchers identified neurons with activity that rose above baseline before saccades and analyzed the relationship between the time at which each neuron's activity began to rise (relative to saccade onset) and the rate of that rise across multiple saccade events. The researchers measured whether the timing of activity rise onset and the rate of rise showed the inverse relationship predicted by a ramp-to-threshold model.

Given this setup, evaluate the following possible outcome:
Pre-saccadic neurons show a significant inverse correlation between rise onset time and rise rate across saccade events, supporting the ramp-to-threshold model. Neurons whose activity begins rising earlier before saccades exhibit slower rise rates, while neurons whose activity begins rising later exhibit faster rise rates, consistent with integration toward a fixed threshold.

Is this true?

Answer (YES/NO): YES